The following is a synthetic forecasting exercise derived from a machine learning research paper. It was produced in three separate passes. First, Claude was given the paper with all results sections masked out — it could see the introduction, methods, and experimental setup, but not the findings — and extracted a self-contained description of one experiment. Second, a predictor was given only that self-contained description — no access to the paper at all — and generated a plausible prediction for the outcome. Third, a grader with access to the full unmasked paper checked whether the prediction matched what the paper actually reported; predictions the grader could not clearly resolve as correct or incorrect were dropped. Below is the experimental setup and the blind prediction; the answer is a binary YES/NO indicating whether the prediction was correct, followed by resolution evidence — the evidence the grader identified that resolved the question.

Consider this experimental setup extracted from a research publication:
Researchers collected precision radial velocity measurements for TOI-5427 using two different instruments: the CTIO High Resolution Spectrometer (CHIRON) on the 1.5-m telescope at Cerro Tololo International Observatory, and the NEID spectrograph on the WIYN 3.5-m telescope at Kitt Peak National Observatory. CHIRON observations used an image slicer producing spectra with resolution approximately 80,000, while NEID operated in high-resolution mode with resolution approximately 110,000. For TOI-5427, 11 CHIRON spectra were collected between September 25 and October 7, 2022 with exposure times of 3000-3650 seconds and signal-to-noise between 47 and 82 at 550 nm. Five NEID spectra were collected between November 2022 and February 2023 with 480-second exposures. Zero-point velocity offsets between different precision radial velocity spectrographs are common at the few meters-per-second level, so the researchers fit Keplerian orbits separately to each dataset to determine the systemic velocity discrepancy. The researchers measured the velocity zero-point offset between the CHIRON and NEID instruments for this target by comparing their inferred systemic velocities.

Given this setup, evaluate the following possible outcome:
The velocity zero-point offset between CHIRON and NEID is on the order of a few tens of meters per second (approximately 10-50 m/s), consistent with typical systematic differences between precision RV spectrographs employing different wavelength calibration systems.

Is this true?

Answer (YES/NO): NO